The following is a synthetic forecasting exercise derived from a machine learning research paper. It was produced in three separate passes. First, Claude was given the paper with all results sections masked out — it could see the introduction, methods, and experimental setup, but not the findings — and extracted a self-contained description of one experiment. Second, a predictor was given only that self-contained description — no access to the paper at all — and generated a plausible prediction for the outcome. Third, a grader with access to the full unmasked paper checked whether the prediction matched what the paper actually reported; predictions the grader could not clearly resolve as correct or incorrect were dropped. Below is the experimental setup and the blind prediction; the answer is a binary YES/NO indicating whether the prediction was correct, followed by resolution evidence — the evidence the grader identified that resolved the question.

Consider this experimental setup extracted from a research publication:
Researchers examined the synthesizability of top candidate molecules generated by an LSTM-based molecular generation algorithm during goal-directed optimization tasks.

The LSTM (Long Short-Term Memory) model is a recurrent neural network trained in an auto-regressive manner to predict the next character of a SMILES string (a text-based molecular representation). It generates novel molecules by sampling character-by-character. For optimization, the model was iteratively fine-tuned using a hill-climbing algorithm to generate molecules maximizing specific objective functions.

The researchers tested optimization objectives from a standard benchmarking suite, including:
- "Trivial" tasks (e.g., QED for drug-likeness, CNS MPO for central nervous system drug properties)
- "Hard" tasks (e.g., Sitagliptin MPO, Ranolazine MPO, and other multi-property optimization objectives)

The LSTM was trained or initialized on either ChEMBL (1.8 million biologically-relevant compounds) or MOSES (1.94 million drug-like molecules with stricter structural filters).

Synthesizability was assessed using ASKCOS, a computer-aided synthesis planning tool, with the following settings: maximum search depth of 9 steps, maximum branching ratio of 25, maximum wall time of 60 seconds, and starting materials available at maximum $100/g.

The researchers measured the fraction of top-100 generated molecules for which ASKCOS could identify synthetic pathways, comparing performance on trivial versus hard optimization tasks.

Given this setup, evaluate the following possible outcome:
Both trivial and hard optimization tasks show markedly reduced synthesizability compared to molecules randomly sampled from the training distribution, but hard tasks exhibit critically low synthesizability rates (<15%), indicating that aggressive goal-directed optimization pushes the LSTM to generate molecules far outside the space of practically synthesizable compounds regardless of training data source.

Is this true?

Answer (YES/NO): NO